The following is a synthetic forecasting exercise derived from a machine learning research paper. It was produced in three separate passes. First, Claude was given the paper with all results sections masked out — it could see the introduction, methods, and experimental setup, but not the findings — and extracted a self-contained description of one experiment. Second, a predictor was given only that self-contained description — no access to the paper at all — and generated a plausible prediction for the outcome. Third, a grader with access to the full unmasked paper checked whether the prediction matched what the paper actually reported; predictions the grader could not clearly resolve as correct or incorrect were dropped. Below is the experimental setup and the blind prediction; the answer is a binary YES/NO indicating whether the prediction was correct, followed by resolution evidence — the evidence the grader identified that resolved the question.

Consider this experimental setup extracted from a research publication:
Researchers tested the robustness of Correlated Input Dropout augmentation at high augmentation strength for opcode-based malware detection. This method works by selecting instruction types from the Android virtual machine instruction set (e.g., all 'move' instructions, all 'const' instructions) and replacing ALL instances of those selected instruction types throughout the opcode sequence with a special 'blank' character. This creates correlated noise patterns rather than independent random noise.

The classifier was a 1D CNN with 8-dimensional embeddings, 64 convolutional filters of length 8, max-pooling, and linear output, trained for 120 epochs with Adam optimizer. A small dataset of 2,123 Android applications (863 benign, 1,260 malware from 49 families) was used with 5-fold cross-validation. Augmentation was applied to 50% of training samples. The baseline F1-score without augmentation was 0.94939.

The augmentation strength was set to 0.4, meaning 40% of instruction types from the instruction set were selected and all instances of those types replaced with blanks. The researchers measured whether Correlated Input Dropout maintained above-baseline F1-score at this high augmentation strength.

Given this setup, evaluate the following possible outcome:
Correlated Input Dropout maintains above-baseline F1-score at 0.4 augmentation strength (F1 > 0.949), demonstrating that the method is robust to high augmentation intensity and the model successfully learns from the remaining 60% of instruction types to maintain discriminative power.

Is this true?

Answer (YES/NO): YES